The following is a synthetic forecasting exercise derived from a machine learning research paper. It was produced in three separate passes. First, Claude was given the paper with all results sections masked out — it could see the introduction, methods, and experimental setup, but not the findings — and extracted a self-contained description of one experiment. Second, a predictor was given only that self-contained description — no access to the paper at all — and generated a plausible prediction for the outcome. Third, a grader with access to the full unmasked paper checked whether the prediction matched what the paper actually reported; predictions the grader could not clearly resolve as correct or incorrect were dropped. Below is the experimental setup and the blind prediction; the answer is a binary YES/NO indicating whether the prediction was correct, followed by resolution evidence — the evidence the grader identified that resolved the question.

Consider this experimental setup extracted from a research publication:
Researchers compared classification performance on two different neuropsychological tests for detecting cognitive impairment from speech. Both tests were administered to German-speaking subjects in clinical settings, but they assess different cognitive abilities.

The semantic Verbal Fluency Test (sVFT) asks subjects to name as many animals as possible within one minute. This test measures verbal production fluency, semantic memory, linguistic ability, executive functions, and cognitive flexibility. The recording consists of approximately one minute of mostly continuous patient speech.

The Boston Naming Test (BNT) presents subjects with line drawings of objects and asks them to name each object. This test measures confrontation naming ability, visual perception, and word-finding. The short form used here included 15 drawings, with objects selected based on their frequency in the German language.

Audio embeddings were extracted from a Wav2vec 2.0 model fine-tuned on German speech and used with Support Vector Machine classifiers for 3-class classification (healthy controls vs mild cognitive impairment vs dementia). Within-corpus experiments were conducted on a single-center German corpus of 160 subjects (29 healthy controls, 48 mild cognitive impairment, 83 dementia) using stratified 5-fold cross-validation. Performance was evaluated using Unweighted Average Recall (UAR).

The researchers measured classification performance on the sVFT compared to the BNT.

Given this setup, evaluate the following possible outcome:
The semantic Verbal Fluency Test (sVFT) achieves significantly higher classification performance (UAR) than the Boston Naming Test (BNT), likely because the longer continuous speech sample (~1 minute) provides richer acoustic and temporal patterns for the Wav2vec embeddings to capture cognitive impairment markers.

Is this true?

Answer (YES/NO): YES